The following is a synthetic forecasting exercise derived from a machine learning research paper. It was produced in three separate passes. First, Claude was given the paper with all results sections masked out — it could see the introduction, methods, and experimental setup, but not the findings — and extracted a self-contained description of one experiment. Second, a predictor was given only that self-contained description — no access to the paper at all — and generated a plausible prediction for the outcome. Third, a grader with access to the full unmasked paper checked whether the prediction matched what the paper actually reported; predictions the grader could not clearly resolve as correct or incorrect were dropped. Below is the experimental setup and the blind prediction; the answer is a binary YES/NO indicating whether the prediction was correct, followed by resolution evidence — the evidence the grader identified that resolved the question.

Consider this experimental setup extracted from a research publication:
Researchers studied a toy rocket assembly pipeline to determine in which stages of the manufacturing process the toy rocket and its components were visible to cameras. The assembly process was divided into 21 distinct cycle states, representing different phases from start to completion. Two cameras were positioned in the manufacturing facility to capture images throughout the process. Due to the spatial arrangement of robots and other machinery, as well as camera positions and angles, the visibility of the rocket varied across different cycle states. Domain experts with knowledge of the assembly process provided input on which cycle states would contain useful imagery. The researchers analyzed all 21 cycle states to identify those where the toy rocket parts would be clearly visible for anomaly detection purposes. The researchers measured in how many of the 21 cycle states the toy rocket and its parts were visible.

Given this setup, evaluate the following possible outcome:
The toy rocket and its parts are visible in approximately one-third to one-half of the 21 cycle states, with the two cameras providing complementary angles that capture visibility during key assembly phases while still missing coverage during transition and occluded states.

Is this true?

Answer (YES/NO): NO